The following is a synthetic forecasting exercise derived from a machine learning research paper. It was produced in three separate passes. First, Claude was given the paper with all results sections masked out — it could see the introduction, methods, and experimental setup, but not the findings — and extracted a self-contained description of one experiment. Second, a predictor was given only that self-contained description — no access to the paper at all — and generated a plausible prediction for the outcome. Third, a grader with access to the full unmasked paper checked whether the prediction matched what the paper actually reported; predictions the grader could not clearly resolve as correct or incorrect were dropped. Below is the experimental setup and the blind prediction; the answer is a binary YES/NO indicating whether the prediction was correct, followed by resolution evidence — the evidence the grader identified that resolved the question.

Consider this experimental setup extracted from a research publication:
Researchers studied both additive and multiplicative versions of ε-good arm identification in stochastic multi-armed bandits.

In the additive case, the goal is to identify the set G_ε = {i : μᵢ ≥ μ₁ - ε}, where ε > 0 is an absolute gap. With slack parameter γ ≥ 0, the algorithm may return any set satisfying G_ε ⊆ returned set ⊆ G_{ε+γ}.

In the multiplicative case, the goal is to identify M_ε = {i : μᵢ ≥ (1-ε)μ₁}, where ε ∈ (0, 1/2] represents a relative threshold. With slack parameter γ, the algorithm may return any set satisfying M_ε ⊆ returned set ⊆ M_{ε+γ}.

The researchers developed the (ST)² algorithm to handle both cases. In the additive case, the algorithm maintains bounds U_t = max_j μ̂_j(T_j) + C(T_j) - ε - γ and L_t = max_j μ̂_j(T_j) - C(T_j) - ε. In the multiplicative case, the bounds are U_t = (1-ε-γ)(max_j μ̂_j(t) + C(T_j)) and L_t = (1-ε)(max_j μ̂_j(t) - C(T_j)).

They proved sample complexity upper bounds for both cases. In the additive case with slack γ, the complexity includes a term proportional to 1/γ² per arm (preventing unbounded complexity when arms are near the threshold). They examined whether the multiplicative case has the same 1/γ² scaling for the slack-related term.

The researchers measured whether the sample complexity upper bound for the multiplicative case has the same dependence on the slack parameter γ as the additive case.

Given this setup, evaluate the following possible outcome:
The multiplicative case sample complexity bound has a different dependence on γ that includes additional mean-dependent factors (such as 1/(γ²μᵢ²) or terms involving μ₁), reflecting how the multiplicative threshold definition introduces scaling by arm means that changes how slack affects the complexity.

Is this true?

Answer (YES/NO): YES